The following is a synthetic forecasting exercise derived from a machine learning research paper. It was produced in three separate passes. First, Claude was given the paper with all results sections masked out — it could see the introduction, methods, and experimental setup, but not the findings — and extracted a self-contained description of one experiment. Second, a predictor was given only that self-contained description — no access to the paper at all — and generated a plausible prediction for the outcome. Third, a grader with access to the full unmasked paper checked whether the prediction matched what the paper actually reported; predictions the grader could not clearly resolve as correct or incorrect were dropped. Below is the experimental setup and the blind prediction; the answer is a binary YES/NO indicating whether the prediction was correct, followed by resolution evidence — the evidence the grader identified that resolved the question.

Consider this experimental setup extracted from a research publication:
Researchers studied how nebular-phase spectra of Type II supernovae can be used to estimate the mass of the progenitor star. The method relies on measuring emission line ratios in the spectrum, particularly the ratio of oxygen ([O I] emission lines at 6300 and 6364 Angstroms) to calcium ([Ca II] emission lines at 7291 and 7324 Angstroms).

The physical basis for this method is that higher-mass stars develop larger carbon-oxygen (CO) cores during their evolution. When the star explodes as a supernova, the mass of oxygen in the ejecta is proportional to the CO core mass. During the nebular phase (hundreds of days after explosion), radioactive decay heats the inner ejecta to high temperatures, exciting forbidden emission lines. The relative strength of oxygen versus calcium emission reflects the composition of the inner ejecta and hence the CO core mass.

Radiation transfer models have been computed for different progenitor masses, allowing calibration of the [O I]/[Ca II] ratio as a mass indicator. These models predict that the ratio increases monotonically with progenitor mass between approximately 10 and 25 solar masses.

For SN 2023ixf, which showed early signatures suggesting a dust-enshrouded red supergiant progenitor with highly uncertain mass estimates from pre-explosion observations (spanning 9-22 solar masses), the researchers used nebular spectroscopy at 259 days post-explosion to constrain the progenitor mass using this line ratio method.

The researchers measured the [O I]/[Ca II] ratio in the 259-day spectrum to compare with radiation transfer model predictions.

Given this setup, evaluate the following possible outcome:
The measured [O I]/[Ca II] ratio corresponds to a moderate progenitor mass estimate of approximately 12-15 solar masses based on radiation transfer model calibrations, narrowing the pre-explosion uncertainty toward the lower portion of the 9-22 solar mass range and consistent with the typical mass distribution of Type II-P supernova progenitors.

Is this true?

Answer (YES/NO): YES